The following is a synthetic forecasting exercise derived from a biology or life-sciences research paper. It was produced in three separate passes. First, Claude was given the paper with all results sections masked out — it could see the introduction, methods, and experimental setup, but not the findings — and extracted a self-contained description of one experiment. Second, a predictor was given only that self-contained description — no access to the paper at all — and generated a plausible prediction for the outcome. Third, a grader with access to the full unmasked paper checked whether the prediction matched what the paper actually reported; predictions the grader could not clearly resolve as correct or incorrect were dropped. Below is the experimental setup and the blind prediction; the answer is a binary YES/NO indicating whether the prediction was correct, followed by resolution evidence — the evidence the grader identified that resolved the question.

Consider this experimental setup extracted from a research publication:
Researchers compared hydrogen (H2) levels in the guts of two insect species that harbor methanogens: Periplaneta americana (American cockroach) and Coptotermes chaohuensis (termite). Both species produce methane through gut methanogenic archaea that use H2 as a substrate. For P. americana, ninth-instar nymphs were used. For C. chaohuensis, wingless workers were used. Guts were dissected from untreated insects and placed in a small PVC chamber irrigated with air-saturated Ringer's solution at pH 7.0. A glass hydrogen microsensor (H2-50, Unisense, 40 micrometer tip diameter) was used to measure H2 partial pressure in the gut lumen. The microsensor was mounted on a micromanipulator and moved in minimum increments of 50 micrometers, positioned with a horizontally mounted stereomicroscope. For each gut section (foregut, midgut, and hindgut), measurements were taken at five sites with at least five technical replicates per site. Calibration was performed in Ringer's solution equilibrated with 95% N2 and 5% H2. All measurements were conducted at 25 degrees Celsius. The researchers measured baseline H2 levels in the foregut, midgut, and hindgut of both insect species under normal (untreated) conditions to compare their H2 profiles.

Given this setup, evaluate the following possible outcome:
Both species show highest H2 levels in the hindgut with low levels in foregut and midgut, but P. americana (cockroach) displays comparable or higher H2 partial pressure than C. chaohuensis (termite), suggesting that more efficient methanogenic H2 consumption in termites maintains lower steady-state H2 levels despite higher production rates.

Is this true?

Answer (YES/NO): NO